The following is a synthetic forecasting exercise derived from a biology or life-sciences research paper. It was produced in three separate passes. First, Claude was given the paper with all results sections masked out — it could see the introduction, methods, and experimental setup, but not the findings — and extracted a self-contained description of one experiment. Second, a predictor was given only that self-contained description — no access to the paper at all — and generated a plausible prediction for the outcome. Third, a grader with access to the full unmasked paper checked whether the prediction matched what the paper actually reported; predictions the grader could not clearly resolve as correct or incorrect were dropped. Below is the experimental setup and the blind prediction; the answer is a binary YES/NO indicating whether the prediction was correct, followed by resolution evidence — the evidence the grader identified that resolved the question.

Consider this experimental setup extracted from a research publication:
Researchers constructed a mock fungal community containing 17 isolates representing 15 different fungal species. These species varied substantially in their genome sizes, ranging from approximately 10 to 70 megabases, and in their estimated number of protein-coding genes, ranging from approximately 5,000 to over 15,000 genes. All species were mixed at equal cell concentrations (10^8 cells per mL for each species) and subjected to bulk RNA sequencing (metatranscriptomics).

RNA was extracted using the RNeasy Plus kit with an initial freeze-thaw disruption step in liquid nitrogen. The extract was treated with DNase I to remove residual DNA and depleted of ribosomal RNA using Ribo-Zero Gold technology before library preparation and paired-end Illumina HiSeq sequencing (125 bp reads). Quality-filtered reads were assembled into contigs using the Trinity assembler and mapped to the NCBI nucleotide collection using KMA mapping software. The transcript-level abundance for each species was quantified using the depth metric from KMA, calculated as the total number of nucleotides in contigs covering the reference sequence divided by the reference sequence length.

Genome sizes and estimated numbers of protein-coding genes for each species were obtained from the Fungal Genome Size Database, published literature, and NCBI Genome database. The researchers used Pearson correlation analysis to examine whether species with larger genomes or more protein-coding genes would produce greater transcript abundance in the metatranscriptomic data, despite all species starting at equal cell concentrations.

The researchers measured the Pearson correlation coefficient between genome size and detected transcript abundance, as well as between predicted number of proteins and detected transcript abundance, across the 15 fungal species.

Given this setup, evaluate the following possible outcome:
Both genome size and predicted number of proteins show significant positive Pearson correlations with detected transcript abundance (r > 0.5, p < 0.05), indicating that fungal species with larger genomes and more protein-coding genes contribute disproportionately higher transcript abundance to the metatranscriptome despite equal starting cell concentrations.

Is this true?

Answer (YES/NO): NO